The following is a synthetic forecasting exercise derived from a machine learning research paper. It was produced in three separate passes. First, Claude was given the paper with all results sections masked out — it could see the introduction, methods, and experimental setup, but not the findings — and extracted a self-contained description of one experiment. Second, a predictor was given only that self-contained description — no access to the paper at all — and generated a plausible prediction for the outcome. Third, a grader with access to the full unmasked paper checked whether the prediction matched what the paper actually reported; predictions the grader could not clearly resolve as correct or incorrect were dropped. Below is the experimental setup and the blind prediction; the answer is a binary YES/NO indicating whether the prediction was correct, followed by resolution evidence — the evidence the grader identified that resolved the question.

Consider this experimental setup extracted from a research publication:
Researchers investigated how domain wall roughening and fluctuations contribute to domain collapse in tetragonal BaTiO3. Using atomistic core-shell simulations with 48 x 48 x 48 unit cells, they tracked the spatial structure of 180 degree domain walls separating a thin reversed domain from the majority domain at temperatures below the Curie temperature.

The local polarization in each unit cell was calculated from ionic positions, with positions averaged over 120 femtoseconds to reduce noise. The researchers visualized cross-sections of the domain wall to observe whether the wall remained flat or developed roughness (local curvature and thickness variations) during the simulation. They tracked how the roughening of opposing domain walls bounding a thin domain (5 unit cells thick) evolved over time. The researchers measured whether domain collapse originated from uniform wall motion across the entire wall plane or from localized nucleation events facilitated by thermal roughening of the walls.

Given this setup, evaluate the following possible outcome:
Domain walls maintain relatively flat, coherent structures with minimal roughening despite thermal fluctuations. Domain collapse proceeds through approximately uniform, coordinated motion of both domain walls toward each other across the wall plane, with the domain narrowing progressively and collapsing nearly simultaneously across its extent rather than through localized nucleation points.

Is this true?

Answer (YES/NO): NO